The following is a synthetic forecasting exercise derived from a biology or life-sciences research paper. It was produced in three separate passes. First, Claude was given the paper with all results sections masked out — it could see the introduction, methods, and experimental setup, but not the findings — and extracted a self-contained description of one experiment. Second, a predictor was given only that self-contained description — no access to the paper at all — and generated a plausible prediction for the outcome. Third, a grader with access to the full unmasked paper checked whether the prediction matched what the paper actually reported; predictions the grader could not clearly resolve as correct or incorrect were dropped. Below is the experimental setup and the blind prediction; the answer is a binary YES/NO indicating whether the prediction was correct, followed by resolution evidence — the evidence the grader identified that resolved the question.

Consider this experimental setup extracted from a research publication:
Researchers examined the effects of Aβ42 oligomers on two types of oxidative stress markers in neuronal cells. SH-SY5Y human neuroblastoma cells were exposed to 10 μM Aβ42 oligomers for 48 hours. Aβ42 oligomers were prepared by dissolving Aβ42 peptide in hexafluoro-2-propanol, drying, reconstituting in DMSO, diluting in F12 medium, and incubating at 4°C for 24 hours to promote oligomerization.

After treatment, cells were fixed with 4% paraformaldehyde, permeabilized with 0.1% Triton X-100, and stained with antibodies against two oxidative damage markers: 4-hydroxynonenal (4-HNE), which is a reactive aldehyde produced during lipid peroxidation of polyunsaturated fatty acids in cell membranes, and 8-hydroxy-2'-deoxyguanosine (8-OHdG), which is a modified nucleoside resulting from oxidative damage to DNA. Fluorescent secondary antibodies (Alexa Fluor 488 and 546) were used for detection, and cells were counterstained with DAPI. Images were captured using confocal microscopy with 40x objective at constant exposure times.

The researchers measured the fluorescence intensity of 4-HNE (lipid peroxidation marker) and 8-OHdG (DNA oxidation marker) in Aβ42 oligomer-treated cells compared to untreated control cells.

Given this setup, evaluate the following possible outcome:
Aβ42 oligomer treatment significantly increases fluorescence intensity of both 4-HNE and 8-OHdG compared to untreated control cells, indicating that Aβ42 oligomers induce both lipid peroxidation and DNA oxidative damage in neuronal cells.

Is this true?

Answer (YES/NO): YES